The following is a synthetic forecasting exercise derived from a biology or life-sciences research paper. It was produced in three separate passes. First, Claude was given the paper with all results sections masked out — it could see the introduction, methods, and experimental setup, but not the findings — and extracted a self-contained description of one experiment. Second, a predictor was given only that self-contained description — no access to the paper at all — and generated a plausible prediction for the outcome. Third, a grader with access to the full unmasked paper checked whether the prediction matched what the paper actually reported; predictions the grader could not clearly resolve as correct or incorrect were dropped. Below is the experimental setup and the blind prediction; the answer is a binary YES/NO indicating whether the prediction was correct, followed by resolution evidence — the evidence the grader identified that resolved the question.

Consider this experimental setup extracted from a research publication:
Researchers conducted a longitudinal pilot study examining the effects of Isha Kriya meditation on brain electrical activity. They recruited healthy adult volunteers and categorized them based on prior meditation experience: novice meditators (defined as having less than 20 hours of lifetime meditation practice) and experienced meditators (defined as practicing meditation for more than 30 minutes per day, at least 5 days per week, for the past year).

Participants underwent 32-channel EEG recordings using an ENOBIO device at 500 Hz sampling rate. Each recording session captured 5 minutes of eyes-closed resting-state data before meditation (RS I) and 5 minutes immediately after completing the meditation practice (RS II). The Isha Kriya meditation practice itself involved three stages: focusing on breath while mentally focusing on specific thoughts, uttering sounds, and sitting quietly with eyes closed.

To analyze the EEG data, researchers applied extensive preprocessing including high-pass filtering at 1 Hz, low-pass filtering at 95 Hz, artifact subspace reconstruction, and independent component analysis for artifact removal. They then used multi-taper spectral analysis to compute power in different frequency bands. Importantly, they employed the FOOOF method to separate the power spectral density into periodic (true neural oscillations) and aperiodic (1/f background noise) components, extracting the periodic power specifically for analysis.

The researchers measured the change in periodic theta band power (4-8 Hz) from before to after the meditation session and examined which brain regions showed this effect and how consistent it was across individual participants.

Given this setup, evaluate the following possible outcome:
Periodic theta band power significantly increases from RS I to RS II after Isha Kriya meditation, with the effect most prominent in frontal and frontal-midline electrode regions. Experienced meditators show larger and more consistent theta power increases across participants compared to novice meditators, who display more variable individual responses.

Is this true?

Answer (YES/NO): NO